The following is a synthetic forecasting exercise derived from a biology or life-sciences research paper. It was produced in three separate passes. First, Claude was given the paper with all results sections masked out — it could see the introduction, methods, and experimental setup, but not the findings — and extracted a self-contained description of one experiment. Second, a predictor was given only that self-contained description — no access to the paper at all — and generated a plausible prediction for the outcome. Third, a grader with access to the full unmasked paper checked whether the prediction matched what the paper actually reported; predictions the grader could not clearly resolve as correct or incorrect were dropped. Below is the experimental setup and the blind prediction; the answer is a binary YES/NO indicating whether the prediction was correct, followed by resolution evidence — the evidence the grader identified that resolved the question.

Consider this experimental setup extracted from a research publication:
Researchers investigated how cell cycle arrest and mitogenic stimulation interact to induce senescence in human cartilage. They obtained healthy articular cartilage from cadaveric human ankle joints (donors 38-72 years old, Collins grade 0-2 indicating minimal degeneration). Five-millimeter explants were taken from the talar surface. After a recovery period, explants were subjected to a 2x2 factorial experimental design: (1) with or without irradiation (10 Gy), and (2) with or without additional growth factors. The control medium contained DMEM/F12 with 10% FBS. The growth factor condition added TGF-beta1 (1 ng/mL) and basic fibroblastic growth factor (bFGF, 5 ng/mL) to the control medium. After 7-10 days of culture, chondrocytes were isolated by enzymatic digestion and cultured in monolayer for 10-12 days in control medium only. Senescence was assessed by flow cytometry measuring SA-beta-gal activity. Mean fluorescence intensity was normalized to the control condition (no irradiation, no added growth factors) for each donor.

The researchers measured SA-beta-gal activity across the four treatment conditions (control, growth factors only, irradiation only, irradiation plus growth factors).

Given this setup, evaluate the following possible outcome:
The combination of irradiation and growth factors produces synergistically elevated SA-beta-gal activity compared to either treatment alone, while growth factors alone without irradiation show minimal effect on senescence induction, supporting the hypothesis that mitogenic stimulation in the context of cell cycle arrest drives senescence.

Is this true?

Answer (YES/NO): YES